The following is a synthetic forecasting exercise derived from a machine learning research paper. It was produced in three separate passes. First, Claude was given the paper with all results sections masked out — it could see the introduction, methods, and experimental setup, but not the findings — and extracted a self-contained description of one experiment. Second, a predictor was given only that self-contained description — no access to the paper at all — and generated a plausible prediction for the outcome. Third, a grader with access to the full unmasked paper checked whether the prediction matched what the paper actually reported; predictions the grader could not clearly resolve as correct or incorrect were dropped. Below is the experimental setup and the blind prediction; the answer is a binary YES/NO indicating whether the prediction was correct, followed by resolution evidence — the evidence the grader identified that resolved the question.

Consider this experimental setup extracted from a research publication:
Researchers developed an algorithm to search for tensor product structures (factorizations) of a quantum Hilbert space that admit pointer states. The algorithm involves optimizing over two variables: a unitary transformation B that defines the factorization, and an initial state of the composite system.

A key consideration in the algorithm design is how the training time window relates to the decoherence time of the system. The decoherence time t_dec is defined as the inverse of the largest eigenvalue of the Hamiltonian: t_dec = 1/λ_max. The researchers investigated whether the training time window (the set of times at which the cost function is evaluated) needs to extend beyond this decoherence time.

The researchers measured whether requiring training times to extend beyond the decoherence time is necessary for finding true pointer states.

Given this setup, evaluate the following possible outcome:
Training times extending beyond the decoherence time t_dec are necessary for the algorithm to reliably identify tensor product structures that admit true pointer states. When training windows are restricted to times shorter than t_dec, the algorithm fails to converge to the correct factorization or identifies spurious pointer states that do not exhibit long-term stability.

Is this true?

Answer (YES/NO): YES